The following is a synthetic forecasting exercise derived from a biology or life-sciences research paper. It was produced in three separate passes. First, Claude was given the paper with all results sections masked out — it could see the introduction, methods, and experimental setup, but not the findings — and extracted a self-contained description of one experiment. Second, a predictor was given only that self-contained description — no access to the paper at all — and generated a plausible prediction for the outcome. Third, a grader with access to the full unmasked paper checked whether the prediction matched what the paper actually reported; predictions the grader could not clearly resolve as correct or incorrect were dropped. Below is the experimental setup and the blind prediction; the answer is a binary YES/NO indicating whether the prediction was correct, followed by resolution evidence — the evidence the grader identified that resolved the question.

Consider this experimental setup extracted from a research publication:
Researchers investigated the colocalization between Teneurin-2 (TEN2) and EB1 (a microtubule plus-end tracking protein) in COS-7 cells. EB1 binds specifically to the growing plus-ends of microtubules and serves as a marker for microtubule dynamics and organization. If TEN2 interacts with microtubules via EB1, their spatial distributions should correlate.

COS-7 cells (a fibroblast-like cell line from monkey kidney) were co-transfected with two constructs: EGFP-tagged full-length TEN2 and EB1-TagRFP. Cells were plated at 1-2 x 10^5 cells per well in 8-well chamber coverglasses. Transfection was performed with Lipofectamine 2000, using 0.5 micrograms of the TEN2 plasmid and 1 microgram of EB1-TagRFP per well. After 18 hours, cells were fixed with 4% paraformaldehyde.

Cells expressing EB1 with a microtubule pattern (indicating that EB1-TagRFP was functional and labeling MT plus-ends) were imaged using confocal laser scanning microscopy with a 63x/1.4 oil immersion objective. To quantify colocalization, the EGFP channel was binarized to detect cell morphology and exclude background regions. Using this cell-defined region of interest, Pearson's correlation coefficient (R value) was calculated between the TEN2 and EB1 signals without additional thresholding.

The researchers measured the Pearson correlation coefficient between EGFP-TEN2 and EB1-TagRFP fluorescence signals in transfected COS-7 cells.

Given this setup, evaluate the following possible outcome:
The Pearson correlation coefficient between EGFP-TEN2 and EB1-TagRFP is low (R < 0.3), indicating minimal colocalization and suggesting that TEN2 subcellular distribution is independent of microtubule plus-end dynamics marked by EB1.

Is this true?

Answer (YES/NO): NO